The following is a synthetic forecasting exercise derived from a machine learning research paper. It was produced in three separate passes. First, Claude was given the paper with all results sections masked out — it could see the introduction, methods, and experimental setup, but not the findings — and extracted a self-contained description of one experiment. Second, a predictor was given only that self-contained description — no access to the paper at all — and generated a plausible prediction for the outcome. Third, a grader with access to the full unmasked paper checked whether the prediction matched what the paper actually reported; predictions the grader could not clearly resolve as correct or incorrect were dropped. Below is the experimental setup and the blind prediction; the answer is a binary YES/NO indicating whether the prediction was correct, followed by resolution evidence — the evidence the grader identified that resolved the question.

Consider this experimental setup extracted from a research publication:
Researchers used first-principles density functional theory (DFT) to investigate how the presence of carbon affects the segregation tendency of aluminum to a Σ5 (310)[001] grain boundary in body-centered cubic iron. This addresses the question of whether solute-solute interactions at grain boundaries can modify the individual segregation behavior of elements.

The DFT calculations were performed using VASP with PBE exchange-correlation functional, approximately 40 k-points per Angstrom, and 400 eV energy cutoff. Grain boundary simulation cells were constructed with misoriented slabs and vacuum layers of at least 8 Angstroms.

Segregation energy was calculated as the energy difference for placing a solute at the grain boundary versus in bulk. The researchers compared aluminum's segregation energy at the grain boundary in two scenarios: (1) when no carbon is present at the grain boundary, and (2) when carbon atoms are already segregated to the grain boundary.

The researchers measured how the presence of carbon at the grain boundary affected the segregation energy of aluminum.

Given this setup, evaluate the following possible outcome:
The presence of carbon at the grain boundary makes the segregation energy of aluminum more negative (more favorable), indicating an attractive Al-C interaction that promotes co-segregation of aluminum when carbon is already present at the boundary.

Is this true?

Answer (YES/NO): NO